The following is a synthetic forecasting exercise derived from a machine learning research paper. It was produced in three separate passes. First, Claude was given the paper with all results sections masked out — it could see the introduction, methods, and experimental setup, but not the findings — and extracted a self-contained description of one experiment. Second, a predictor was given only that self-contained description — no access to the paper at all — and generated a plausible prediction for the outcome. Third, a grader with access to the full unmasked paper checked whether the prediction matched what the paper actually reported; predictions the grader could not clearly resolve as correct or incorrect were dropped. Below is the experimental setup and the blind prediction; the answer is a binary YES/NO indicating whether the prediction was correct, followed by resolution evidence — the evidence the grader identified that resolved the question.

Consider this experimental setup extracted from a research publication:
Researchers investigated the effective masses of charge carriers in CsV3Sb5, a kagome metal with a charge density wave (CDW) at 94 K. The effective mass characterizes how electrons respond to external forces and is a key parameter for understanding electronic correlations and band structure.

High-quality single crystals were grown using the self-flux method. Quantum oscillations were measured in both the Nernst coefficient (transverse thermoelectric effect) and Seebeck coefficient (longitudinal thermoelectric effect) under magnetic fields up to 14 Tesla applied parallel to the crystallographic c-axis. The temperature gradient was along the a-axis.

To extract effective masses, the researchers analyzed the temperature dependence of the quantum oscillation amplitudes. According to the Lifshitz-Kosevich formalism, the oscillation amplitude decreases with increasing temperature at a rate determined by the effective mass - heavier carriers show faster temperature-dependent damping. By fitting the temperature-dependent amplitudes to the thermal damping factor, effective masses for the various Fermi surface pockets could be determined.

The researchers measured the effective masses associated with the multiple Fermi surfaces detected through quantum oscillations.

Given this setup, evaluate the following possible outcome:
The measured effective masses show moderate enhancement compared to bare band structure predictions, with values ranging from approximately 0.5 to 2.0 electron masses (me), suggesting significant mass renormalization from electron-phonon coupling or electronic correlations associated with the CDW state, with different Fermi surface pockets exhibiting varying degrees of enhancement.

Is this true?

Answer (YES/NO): NO